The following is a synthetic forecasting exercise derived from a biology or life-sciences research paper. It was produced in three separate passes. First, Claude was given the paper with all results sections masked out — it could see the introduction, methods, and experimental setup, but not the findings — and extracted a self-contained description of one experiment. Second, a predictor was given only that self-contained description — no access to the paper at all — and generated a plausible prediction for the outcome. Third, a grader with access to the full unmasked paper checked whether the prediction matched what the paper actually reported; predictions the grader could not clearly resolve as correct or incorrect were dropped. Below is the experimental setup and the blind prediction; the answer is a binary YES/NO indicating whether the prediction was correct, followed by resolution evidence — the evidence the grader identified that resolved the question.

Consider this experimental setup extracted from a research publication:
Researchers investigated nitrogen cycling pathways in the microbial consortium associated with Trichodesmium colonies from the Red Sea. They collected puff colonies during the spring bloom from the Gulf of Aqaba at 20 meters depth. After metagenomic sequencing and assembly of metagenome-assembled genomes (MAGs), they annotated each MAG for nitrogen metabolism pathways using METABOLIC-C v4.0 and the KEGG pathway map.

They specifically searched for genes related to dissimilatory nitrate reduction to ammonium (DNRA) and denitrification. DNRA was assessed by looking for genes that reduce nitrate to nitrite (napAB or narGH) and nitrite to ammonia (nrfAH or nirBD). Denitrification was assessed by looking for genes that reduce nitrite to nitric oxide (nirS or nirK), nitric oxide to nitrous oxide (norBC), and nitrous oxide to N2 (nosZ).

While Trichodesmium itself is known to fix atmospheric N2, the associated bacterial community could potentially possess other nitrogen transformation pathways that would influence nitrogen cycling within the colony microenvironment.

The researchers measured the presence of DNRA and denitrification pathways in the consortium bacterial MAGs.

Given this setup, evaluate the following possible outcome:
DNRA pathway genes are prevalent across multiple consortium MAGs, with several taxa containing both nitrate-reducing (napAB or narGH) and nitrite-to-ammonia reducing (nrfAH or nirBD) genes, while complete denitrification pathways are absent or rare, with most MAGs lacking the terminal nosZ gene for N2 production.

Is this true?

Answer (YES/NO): NO